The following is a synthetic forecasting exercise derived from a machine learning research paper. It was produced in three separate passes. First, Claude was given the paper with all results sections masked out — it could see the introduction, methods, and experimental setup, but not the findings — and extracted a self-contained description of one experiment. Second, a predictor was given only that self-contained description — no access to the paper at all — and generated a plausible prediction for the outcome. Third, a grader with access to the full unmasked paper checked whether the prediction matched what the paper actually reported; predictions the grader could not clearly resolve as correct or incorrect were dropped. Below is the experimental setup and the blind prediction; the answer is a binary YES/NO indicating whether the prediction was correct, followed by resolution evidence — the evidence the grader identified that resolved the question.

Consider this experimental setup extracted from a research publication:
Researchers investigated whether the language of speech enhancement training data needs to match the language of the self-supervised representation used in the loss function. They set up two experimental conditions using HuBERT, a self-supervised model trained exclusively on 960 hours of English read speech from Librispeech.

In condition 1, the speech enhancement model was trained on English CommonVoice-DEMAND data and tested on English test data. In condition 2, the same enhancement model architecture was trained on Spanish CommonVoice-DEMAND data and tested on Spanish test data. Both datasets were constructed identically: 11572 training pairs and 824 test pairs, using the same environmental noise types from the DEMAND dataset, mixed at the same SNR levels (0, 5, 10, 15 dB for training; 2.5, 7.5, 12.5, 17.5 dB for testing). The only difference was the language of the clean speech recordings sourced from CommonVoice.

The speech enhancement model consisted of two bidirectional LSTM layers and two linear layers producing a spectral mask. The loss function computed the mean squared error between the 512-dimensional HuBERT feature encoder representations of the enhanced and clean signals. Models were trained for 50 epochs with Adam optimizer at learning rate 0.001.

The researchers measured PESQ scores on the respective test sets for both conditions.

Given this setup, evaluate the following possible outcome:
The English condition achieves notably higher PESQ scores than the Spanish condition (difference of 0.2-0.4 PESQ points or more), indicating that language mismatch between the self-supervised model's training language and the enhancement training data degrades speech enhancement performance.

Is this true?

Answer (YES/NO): NO